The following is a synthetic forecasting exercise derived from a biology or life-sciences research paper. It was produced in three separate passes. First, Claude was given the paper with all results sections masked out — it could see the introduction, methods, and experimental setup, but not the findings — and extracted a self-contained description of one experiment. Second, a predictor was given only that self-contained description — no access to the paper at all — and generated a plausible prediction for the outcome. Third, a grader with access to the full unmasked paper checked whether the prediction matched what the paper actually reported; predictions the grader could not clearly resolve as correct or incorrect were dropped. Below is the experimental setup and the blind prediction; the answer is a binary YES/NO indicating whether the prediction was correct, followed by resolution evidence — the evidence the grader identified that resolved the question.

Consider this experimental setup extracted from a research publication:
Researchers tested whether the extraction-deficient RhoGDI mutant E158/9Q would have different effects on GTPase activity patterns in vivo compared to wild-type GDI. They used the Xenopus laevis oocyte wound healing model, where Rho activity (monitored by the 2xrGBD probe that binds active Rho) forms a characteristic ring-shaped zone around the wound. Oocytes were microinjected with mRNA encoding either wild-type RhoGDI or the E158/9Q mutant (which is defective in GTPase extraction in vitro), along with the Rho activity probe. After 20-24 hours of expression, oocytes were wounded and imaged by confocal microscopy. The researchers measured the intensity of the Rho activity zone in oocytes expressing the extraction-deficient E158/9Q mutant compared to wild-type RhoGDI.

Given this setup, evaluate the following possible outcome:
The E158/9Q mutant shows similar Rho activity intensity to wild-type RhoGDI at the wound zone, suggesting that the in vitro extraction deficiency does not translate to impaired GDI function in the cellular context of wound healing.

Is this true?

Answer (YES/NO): NO